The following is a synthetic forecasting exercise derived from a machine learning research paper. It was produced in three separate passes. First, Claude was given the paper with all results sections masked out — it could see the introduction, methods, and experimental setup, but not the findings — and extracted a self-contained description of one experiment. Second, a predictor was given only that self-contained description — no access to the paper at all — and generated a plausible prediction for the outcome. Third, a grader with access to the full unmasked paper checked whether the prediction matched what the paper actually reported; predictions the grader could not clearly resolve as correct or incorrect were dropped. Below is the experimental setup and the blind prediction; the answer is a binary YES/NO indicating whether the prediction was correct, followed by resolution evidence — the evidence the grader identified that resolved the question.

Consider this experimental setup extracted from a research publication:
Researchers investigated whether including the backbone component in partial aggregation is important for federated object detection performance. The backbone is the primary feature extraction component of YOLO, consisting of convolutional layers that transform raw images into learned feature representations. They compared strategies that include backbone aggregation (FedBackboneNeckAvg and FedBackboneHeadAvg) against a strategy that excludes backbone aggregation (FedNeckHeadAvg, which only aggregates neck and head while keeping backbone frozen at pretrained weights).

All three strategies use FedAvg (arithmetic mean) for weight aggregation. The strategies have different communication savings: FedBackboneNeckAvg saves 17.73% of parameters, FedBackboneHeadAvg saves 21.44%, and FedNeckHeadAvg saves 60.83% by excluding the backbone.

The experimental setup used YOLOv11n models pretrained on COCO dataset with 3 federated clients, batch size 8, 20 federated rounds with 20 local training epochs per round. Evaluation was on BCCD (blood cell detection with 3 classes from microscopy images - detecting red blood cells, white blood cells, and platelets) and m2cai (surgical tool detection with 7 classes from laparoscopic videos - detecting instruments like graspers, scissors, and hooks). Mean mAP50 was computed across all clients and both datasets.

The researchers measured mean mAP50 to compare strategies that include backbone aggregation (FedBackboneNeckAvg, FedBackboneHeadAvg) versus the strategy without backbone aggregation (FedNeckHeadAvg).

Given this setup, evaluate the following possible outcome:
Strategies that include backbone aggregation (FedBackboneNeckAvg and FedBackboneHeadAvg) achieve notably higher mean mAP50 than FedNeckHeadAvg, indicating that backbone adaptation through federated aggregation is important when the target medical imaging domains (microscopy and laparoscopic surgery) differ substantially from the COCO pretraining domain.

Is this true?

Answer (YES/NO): YES